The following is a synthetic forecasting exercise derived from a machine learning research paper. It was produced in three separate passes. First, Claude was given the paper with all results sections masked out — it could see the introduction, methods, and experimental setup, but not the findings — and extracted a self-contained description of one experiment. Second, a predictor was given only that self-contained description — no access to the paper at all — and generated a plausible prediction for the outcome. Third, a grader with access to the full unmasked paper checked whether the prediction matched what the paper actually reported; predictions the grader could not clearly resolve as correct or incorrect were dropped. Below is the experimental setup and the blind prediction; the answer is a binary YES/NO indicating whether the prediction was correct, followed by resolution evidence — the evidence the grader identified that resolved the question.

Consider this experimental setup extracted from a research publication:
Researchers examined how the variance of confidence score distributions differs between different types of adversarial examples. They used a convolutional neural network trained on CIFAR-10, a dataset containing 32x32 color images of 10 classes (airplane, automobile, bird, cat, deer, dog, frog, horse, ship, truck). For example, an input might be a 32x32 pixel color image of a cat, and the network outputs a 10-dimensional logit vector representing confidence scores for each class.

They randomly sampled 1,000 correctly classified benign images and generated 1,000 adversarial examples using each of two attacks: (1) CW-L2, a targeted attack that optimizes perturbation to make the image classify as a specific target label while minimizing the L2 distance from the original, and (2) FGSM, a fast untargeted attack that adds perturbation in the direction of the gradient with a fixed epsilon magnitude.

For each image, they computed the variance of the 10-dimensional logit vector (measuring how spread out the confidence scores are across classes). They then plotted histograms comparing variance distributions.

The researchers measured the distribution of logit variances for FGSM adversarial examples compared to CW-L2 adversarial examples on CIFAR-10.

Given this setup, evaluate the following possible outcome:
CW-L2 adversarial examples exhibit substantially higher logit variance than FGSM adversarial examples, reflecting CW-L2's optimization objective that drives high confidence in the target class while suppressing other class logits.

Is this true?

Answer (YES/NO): YES